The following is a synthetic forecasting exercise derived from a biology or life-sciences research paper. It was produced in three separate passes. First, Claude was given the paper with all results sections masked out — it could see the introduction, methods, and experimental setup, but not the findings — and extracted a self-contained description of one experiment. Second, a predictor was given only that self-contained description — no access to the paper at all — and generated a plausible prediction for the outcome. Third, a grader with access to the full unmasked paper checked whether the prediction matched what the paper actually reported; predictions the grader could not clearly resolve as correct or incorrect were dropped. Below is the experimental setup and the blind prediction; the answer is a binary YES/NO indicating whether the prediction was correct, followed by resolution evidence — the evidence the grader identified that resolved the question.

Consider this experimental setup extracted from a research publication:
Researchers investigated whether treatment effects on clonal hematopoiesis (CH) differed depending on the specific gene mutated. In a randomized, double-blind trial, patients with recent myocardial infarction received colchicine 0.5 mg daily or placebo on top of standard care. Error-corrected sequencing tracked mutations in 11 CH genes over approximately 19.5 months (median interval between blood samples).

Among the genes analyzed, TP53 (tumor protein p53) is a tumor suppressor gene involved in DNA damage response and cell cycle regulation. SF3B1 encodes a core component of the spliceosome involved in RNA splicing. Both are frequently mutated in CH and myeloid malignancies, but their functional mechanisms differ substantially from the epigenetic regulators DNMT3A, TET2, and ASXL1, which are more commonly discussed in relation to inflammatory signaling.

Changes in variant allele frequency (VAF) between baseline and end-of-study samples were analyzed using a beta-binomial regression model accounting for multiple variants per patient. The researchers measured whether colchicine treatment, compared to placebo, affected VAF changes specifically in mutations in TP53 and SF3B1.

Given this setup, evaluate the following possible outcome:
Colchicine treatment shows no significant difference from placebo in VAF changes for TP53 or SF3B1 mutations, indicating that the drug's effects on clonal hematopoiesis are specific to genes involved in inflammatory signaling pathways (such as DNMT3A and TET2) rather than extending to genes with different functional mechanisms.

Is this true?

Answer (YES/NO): NO